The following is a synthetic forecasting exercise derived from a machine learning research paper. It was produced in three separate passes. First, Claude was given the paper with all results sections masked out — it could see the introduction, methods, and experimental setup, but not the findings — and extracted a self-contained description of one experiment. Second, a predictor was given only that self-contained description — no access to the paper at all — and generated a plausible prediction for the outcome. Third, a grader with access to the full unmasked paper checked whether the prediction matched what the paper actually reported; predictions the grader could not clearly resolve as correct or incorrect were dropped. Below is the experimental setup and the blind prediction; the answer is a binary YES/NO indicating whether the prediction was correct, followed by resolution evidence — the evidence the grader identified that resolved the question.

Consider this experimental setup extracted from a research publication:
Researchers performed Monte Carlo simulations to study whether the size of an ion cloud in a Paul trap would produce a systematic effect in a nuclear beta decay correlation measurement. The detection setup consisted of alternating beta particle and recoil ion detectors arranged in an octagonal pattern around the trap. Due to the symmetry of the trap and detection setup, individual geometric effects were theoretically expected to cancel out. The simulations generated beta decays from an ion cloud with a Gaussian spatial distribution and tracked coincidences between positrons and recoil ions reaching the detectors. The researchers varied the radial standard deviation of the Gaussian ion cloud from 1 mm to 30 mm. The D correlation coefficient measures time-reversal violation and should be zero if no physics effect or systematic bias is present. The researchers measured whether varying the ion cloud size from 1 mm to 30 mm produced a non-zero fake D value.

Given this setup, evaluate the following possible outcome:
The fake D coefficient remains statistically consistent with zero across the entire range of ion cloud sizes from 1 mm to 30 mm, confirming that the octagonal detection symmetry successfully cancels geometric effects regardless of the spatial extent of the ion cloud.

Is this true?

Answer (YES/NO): YES